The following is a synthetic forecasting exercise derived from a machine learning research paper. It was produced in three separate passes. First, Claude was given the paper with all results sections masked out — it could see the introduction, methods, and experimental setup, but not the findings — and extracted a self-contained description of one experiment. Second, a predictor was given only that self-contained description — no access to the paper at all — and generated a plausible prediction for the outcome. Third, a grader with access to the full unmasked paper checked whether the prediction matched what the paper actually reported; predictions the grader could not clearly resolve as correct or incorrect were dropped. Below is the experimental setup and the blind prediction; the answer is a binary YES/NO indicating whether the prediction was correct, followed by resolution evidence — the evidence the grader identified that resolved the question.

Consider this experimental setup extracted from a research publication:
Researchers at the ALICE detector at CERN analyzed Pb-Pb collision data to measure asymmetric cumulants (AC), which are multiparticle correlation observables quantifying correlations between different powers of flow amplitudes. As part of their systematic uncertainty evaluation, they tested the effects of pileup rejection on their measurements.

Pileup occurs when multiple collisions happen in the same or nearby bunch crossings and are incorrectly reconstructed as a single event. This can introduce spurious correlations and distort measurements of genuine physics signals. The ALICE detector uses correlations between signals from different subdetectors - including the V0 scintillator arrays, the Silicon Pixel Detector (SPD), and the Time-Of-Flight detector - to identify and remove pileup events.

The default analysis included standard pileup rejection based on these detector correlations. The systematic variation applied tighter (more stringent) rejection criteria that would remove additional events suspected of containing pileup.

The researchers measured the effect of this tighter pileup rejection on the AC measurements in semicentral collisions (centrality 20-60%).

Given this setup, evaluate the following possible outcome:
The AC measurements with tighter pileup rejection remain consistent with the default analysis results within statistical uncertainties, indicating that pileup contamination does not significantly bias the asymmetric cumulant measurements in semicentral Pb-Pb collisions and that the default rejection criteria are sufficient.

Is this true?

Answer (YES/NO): NO